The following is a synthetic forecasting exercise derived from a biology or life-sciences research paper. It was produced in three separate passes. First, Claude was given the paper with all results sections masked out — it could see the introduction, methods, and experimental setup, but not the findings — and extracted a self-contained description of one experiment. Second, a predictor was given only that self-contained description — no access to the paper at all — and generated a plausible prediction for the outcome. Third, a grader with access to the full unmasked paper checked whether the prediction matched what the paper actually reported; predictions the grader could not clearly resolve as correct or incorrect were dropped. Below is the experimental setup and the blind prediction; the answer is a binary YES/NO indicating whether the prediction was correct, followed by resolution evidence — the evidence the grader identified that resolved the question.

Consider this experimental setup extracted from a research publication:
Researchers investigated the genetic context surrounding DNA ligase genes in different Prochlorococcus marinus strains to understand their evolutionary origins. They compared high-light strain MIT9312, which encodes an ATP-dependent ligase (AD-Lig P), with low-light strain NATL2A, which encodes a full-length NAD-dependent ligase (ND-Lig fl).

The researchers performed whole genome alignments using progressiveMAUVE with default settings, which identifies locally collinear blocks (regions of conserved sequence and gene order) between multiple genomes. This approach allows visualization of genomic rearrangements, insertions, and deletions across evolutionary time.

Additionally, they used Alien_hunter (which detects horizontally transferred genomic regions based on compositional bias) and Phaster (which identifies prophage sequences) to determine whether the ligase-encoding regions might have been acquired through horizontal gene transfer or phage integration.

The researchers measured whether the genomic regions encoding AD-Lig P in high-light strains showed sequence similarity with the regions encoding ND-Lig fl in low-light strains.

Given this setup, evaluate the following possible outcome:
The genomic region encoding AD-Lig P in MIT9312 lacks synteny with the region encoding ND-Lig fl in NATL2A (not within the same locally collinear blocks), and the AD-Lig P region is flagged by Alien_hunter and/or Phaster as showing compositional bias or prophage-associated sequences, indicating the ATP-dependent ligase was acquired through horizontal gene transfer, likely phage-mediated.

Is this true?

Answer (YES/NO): NO